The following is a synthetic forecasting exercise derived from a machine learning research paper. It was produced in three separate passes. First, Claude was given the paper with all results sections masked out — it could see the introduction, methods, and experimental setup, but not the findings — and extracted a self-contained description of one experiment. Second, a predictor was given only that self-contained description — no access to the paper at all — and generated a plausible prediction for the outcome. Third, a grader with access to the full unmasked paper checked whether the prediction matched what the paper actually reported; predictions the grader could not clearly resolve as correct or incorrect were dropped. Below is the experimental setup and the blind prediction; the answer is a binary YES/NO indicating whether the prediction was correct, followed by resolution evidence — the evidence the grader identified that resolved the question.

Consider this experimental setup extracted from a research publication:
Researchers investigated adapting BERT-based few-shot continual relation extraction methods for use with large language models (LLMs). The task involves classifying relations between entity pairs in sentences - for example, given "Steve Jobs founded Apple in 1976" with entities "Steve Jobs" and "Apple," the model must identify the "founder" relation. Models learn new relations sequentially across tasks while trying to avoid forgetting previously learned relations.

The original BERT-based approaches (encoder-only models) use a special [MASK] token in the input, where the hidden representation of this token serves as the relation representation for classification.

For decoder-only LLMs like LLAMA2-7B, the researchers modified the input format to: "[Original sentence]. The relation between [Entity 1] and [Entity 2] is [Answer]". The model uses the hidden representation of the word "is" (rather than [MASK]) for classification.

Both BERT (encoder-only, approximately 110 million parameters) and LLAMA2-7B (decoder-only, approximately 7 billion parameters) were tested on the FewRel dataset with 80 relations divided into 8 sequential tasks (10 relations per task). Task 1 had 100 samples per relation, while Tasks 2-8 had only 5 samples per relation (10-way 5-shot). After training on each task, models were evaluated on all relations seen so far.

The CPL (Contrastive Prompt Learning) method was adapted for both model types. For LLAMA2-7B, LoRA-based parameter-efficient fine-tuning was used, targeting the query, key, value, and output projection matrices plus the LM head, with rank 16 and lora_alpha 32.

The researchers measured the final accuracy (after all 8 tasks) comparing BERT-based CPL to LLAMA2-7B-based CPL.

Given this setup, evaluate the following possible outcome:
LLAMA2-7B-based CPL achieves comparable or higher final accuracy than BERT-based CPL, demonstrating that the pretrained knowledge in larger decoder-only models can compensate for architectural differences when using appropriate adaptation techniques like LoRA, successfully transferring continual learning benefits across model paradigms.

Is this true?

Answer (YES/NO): YES